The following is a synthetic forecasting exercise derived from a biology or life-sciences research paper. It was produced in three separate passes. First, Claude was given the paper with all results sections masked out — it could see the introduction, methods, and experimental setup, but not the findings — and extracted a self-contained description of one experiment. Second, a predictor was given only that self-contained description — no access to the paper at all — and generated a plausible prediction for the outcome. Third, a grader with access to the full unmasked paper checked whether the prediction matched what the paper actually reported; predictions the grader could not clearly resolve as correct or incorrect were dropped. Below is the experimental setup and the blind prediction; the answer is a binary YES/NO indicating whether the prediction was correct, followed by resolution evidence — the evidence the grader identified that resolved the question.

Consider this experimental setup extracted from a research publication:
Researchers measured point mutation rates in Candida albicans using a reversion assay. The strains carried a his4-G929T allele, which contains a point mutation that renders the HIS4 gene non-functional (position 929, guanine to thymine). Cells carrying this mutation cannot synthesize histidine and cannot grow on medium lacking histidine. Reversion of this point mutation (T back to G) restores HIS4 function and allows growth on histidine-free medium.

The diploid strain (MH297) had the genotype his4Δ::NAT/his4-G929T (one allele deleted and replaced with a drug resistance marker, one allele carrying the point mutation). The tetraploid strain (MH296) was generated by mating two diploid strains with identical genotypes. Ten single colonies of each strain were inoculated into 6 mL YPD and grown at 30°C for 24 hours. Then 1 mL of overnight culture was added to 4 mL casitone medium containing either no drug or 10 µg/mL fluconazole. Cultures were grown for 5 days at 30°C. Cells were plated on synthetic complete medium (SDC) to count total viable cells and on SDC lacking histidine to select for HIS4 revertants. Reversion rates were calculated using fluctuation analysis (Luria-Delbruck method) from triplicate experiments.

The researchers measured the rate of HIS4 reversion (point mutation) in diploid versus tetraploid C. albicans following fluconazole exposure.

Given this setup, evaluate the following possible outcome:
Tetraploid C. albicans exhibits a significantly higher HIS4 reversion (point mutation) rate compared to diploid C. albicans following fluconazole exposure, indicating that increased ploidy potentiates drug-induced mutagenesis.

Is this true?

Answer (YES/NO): NO